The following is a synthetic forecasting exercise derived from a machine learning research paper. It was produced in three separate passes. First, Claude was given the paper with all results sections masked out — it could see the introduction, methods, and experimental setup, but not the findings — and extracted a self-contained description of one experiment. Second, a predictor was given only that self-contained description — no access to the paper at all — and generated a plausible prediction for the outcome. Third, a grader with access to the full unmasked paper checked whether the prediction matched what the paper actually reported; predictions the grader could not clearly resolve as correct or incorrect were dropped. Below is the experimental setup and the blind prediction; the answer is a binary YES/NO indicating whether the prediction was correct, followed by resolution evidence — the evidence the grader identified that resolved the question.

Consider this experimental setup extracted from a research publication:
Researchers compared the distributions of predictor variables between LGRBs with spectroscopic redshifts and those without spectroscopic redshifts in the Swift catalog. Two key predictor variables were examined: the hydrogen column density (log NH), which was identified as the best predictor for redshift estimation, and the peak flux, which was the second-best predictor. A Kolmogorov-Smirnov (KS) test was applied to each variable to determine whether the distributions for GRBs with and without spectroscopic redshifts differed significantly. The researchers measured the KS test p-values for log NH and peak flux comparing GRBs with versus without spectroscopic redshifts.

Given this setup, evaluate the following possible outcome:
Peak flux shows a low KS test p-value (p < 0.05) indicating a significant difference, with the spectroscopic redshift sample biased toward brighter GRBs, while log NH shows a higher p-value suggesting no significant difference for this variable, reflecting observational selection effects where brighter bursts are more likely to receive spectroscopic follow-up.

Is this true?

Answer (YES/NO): NO